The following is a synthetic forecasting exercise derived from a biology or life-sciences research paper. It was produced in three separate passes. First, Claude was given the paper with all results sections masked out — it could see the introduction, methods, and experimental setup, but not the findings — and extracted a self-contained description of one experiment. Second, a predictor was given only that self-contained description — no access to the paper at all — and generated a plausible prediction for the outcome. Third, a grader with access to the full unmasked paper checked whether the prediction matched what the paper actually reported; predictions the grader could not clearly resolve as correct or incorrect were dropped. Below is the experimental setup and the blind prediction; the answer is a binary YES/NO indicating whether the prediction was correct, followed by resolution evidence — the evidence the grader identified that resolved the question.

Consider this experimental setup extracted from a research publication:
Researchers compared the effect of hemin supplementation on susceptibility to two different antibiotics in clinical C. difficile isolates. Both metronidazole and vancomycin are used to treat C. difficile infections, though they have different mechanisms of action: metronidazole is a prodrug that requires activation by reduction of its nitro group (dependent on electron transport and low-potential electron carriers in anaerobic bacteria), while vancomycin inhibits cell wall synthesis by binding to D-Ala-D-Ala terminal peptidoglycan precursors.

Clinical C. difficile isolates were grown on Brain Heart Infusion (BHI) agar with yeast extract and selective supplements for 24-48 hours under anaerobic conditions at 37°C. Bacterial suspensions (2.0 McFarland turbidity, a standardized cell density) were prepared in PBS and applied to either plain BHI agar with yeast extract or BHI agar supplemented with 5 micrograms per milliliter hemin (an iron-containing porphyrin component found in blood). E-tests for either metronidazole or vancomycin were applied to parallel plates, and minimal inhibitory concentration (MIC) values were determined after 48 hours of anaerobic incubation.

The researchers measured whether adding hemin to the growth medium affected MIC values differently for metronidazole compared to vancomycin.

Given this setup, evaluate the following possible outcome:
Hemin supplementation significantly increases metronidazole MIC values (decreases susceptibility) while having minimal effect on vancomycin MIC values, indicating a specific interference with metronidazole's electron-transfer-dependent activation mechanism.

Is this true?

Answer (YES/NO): YES